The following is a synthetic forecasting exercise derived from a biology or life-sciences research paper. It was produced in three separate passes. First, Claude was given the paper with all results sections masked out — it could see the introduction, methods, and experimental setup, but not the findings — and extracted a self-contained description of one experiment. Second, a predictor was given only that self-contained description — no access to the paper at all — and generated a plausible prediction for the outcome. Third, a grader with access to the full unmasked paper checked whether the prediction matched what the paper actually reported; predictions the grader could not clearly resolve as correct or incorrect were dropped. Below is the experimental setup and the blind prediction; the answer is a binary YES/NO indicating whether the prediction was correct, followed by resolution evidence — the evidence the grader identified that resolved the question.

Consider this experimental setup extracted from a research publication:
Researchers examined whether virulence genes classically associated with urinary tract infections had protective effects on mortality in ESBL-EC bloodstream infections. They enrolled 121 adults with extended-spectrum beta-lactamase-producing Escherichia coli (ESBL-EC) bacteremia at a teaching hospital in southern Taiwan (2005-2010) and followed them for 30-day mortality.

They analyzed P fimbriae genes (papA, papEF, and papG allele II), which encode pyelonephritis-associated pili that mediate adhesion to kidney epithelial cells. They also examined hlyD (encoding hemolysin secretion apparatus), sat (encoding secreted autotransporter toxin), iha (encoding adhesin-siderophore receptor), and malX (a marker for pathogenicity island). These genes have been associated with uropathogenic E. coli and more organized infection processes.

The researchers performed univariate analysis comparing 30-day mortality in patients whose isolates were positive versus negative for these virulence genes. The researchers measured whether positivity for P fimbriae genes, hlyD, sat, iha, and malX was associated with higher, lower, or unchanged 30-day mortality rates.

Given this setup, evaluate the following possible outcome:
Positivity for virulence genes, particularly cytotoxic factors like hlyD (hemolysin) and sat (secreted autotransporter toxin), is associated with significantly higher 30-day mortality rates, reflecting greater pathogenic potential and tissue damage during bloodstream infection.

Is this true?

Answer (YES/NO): NO